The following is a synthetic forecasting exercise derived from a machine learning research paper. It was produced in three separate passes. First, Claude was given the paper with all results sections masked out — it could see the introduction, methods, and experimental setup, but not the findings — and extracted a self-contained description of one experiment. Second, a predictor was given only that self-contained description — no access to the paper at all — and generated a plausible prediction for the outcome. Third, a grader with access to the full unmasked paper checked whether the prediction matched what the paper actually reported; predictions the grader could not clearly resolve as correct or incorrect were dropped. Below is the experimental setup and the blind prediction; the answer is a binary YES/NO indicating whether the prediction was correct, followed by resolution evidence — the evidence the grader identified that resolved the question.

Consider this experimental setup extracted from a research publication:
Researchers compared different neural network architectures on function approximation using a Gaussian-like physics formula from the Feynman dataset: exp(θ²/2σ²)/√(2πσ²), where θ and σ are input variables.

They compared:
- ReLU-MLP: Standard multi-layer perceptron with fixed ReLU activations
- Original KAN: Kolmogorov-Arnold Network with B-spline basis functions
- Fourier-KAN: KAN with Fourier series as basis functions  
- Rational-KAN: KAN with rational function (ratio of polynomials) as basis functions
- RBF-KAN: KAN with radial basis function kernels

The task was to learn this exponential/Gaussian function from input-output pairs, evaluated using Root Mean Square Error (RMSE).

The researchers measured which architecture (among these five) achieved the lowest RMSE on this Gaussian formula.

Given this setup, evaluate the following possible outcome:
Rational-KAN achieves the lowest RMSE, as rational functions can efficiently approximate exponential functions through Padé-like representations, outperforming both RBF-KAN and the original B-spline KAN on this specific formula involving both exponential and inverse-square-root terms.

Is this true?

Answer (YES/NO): NO